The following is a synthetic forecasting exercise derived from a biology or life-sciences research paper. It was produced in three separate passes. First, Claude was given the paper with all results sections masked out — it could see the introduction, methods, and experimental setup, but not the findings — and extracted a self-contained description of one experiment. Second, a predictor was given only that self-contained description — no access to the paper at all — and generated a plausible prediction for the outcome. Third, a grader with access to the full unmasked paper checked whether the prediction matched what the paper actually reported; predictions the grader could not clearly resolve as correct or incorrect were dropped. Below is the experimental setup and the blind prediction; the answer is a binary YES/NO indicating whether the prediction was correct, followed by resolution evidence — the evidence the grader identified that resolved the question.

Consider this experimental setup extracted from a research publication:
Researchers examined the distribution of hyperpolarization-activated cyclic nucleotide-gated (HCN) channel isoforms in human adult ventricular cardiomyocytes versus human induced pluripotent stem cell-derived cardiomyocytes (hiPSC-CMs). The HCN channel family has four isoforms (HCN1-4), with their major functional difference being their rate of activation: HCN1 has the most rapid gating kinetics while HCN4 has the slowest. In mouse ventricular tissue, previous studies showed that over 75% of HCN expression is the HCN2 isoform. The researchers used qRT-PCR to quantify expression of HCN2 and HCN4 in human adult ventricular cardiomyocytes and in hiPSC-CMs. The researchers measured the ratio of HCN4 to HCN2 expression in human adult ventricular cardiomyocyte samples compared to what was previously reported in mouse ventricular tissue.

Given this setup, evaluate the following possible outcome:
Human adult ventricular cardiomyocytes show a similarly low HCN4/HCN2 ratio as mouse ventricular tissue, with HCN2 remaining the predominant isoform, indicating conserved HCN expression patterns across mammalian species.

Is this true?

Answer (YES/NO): NO